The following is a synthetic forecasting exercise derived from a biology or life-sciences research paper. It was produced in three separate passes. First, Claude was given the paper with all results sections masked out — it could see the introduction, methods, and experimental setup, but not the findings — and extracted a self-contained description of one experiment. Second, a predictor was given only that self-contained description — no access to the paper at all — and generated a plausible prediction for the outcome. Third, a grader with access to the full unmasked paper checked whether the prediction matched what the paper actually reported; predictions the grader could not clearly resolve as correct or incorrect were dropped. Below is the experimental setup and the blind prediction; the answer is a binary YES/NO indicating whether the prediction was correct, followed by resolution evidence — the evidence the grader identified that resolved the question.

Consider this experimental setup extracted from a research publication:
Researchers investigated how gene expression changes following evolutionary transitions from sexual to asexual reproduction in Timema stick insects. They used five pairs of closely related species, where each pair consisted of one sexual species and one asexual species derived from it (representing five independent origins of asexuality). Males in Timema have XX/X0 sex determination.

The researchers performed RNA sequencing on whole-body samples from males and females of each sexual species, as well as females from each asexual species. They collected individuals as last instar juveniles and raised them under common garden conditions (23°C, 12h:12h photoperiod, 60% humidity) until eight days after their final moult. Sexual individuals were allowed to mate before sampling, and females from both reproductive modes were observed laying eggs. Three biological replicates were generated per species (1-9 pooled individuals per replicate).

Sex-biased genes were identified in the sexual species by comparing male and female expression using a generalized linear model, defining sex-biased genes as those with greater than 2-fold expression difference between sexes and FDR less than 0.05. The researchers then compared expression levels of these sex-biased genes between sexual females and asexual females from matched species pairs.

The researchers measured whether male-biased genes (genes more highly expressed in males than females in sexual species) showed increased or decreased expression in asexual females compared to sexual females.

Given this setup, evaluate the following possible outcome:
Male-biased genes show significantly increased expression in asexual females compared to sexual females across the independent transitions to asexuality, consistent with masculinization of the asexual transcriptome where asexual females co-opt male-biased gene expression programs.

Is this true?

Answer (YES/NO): YES